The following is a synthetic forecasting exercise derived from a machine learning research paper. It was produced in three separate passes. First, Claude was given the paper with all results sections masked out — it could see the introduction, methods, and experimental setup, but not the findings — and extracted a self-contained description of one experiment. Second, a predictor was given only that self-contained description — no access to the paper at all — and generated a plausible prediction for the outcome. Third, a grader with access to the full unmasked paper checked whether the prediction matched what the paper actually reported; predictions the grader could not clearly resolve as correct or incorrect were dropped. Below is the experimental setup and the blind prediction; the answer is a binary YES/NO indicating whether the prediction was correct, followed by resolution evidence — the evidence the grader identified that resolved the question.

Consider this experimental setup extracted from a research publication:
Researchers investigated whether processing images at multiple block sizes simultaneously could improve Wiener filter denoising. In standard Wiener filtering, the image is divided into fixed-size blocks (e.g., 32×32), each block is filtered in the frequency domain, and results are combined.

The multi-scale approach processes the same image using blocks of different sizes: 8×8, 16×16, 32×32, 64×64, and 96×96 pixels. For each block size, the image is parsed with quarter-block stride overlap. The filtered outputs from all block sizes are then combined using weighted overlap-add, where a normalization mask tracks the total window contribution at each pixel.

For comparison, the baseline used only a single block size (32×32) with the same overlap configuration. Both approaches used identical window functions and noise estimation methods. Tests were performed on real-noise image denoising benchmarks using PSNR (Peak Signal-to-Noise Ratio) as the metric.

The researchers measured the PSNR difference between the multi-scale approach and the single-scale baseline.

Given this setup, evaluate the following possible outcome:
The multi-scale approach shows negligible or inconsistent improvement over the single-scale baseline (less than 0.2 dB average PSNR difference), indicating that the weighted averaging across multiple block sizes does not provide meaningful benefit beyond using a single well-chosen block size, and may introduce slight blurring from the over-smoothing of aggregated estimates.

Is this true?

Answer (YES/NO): NO